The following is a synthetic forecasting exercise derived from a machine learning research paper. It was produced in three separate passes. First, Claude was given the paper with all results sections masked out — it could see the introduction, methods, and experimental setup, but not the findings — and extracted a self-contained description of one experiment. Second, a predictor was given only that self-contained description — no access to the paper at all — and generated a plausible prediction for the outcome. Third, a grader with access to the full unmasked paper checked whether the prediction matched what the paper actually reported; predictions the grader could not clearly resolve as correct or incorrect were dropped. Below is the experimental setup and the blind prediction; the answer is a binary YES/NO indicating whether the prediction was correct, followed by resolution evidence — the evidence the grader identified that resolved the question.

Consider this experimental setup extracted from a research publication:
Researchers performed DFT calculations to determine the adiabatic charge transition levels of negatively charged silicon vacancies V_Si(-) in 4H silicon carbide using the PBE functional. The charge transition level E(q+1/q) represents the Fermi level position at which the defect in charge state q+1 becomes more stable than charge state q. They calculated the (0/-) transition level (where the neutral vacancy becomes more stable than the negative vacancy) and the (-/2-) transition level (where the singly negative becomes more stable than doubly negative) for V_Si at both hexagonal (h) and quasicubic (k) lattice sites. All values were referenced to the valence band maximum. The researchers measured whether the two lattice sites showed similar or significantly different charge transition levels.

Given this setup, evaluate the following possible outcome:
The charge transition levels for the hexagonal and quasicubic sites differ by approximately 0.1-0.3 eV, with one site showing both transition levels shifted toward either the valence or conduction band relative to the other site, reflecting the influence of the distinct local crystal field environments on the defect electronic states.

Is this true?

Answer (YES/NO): NO